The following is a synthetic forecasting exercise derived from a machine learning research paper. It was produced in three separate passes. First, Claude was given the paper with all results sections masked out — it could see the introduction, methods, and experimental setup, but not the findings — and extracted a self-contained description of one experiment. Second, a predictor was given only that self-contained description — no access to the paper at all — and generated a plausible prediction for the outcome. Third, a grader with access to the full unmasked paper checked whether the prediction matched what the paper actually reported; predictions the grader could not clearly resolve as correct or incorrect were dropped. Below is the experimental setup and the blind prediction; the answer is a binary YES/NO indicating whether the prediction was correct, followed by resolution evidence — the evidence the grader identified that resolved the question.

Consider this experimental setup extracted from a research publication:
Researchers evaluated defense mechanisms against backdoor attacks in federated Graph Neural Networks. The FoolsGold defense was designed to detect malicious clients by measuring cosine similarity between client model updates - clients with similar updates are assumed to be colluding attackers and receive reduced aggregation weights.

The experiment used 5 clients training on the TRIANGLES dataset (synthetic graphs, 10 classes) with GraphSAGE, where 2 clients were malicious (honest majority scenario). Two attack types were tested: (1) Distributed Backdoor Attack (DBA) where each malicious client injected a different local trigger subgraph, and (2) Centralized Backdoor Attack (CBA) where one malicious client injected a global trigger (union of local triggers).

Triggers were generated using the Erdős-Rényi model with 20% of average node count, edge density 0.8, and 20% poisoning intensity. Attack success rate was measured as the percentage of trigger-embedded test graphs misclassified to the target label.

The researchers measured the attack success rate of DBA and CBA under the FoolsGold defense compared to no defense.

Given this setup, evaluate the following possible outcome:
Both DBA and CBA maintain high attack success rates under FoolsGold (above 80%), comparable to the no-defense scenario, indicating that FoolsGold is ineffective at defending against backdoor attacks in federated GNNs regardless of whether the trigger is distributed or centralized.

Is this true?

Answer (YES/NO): NO